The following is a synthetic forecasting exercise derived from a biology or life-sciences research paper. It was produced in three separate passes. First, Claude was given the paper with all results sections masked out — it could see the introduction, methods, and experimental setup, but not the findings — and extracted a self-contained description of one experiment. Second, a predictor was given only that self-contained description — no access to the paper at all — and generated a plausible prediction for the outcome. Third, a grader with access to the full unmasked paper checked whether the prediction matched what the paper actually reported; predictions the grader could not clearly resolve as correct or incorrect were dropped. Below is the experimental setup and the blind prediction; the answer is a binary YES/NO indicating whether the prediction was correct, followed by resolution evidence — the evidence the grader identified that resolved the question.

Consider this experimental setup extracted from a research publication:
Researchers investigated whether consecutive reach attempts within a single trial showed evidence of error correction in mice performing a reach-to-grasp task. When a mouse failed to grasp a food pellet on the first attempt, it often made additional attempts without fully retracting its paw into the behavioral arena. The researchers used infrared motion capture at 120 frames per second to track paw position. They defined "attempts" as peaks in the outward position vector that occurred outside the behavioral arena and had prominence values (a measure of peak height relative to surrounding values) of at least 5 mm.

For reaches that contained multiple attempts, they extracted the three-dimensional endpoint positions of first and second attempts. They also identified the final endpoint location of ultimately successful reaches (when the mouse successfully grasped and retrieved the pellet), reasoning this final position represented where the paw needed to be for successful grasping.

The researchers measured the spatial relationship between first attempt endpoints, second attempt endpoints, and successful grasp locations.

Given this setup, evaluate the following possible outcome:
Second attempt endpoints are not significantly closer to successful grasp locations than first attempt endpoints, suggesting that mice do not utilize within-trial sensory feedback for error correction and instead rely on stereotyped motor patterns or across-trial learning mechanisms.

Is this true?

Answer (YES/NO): NO